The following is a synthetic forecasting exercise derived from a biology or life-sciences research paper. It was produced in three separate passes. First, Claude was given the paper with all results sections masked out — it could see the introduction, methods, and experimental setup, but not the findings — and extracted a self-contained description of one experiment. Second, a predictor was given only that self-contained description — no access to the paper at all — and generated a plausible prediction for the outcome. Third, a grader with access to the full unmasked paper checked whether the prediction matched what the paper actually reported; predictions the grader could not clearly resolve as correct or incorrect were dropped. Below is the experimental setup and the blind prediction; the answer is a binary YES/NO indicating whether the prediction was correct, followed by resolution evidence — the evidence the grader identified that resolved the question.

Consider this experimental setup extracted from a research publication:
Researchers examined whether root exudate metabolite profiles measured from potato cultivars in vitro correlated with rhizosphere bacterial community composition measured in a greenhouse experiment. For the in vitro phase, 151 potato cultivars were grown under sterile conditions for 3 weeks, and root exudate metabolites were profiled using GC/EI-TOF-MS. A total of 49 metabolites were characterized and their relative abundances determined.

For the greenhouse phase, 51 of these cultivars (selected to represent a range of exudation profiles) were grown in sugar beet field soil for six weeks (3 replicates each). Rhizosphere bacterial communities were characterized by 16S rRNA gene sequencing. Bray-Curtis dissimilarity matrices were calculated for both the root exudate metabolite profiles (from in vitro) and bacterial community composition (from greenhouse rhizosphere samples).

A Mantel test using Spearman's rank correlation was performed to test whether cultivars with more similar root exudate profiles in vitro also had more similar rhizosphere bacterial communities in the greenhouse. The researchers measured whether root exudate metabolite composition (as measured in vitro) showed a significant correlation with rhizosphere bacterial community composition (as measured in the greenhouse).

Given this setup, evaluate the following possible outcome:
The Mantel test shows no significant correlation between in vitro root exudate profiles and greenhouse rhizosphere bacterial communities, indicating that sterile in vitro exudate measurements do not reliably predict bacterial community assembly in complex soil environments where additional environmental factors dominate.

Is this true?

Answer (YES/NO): YES